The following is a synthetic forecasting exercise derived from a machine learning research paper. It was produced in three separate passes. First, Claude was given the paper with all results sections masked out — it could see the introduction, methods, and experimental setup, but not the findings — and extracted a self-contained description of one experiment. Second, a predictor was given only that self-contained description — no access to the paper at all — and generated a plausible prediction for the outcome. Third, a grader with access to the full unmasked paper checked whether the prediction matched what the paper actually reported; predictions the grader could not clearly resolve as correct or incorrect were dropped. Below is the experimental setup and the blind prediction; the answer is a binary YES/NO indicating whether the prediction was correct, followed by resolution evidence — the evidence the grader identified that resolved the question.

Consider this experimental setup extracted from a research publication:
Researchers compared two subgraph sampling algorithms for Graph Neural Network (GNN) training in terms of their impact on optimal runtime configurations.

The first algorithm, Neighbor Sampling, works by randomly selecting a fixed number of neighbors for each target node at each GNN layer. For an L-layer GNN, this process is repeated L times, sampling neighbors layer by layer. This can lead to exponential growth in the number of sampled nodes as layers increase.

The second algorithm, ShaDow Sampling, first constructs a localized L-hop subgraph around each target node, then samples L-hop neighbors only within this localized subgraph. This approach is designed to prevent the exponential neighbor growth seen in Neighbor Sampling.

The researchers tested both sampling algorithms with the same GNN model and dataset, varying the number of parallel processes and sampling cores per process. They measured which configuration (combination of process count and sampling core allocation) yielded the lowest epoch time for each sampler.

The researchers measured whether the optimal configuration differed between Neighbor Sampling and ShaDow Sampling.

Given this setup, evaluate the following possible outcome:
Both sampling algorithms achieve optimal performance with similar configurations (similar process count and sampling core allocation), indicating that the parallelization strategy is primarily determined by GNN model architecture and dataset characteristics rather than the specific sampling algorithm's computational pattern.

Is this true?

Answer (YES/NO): NO